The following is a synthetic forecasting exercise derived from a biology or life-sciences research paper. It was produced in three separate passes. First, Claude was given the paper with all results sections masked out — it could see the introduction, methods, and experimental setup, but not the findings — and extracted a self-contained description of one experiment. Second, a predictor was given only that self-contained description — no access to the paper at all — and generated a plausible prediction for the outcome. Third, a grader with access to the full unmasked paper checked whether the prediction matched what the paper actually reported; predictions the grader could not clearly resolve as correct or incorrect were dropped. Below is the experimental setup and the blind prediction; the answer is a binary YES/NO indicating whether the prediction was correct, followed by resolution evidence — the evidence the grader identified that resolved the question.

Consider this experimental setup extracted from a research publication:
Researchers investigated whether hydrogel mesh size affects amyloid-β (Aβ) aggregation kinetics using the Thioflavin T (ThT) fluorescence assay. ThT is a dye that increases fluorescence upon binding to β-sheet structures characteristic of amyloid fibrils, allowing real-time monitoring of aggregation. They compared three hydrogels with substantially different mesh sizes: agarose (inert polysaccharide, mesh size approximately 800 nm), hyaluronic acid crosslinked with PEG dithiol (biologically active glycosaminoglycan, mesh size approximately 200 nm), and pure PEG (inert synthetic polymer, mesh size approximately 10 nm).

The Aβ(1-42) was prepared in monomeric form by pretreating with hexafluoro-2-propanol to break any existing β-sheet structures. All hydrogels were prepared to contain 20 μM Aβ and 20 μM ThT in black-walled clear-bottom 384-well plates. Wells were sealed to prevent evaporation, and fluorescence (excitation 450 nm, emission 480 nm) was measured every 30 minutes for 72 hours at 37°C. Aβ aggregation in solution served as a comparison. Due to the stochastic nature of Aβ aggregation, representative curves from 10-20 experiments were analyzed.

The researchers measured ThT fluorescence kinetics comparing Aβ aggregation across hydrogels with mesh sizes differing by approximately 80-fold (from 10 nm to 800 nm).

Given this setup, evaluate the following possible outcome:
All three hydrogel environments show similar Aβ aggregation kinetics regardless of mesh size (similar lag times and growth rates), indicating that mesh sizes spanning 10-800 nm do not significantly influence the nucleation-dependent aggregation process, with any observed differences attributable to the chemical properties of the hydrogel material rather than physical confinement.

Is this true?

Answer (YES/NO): NO